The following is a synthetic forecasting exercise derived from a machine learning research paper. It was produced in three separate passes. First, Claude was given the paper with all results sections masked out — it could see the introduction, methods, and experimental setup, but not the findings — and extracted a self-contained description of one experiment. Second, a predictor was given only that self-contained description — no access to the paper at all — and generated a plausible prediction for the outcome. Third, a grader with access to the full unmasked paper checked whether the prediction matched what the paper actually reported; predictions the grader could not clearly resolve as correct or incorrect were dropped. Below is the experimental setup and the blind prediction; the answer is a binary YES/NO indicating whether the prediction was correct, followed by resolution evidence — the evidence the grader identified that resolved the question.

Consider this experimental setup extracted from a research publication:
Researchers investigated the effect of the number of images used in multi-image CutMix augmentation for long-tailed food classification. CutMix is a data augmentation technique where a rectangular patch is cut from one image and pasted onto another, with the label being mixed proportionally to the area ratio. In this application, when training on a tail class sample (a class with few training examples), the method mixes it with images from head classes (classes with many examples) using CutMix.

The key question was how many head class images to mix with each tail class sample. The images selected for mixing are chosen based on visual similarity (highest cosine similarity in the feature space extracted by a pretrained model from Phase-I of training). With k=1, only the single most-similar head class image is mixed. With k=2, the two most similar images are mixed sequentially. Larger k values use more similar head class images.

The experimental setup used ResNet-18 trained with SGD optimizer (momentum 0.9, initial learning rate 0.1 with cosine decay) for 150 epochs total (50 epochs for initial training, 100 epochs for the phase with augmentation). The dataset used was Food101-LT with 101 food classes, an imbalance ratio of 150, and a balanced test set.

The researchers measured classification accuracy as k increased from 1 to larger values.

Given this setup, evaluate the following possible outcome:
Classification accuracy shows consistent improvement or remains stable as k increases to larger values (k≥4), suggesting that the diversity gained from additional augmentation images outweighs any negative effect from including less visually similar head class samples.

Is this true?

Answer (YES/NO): NO